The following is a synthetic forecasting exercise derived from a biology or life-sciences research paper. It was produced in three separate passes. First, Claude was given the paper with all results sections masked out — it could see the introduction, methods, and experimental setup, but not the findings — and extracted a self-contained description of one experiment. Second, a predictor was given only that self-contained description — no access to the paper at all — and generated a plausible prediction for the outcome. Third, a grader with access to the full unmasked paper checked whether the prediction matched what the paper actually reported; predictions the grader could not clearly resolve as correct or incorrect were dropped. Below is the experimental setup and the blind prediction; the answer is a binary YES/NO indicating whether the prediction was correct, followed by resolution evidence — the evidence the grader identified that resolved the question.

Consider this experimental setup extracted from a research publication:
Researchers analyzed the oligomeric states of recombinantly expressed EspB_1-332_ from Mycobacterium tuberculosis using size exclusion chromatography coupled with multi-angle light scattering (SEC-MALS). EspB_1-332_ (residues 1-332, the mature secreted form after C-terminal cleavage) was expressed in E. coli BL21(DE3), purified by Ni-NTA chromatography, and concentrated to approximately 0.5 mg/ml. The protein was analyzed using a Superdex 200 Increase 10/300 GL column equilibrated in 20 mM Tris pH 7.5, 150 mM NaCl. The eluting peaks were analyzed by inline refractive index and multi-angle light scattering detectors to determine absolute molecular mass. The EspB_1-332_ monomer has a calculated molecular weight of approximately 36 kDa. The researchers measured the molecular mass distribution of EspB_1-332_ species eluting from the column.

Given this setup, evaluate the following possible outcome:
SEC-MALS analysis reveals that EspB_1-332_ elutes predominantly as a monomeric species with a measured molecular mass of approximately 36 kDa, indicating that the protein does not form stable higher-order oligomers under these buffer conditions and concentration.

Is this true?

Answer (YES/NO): NO